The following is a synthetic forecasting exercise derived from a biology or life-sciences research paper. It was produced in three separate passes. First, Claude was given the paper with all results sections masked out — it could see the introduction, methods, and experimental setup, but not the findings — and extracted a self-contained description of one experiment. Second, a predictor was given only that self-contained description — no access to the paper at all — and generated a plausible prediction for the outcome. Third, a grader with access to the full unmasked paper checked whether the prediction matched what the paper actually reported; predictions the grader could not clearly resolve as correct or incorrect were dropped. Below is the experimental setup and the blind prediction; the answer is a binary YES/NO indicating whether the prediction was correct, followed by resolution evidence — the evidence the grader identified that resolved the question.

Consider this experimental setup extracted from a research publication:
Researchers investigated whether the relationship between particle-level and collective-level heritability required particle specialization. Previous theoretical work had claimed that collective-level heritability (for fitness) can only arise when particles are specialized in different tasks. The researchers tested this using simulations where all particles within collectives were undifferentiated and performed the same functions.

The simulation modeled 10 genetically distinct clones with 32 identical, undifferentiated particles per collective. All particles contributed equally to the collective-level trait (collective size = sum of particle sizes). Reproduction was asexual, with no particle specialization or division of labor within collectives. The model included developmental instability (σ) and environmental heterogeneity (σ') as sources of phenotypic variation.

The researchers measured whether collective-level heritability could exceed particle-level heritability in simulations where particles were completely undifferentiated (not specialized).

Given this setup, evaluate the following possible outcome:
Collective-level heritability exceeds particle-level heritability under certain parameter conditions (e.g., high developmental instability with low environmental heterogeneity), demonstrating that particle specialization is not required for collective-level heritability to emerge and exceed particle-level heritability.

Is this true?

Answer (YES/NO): YES